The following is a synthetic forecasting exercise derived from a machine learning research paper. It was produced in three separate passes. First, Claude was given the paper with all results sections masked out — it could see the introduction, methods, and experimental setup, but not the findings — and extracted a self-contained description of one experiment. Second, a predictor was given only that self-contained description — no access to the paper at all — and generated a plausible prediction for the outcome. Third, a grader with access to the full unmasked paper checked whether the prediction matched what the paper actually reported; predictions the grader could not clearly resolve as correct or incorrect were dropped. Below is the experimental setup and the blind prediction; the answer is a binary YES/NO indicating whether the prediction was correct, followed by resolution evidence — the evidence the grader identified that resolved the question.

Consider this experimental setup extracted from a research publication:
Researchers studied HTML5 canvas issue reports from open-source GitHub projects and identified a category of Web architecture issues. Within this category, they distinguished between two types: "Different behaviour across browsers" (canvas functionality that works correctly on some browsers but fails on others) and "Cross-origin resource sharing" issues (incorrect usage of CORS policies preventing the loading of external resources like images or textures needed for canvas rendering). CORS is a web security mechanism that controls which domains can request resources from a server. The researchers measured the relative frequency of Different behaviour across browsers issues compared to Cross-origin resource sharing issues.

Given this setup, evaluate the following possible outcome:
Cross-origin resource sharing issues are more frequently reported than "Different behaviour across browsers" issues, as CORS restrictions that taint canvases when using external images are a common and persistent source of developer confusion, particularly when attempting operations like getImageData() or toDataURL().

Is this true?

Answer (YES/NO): NO